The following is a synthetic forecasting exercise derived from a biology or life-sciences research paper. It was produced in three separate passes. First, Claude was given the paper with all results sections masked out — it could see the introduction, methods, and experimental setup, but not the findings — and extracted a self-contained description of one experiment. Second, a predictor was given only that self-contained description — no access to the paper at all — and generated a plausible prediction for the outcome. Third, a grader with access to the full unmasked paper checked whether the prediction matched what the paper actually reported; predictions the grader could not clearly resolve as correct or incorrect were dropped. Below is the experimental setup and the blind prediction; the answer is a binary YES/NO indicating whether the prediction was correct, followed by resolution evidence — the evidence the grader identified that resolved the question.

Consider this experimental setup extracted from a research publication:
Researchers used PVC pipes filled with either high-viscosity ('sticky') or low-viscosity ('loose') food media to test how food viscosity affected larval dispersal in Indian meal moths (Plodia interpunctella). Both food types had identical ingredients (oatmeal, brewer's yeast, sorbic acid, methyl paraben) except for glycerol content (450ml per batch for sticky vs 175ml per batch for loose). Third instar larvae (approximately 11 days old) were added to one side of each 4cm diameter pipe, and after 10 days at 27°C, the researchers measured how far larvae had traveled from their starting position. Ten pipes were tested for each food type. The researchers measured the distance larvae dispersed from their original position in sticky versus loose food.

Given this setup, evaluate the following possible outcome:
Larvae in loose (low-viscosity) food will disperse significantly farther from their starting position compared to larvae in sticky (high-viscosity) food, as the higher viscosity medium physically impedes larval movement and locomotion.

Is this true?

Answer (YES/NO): YES